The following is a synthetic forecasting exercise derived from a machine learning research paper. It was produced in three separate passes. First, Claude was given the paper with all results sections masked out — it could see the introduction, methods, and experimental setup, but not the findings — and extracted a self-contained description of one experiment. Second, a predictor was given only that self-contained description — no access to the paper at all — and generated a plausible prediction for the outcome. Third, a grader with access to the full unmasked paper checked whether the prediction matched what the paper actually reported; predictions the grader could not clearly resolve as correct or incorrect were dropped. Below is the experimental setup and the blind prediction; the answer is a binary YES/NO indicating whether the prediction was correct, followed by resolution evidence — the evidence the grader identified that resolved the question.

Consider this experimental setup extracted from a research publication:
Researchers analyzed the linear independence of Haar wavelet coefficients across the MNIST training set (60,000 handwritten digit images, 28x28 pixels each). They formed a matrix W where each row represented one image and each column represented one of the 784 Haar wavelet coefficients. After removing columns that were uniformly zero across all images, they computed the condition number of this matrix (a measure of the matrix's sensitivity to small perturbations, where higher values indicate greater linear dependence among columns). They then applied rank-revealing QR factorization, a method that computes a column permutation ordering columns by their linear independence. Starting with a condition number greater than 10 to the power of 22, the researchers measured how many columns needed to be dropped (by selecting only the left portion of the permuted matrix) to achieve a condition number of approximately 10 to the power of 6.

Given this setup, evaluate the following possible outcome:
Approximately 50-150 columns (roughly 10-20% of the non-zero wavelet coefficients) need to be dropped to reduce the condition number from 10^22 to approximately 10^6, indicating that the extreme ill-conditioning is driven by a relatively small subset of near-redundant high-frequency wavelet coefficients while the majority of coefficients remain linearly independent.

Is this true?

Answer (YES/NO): NO